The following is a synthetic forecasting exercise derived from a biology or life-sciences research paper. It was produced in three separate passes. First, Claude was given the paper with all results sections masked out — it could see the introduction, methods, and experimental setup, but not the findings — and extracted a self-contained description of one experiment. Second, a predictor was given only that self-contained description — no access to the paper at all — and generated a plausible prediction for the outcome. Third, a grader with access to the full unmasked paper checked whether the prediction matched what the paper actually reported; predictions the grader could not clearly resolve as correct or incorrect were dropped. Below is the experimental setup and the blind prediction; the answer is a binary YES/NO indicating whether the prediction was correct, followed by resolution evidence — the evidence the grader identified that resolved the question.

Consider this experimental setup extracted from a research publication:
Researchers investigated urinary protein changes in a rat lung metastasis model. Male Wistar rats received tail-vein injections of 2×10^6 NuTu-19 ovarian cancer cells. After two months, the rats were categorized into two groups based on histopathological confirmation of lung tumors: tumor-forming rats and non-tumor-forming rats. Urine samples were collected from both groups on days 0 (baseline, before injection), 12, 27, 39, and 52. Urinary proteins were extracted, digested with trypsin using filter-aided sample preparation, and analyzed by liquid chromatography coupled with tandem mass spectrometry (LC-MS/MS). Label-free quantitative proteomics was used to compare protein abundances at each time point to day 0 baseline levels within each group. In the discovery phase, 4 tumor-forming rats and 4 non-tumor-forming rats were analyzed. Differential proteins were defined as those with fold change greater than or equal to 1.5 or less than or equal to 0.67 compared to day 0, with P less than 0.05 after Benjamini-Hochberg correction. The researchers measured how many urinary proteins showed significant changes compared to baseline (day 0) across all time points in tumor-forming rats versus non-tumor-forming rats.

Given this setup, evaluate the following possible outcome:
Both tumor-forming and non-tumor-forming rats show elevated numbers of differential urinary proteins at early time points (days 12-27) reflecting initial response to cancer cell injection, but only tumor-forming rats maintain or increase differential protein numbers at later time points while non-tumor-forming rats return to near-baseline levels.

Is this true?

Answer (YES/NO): NO